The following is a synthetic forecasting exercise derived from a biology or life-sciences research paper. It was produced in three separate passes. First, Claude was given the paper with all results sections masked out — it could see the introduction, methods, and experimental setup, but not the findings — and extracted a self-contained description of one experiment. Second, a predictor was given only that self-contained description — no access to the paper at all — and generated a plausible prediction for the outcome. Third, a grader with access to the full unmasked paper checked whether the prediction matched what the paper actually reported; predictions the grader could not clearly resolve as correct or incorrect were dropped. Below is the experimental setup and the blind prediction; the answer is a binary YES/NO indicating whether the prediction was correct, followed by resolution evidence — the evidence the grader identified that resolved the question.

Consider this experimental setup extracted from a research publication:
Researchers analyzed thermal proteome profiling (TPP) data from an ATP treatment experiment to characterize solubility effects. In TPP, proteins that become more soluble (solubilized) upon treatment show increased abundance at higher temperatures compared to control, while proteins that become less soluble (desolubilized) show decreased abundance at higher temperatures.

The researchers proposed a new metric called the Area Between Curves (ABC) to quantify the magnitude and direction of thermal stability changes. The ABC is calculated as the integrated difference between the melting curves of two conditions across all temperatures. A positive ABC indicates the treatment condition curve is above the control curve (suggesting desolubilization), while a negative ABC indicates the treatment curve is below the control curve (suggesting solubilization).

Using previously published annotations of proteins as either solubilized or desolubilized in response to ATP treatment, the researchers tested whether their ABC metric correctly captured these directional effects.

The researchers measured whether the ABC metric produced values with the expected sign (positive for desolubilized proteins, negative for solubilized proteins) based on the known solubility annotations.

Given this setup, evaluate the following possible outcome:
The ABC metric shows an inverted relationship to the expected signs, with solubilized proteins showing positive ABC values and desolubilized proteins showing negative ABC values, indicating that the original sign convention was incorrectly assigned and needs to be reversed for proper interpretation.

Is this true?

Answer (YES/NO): NO